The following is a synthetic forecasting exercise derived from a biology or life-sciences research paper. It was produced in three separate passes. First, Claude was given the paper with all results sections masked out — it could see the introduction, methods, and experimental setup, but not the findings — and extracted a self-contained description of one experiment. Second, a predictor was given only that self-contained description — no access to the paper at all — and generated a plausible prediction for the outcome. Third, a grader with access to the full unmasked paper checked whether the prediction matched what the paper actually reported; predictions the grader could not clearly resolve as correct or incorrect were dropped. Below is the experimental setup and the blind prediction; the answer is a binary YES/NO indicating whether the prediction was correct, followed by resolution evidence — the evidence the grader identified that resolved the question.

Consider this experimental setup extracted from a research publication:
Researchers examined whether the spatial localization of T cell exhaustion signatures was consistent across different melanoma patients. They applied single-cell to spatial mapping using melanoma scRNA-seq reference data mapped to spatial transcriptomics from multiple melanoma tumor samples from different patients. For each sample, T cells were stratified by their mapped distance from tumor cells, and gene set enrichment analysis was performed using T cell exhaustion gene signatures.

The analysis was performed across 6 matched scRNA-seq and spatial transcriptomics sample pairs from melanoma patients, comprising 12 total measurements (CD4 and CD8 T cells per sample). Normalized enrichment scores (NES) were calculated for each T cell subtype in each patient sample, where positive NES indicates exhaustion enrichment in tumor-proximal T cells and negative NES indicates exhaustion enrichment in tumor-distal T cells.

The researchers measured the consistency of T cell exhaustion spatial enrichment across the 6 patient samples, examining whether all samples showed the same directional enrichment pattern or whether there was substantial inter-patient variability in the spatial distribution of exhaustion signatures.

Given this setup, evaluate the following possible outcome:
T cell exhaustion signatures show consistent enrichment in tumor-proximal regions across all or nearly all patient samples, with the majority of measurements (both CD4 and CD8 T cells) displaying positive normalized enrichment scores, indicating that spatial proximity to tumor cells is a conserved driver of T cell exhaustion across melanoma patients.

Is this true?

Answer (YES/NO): YES